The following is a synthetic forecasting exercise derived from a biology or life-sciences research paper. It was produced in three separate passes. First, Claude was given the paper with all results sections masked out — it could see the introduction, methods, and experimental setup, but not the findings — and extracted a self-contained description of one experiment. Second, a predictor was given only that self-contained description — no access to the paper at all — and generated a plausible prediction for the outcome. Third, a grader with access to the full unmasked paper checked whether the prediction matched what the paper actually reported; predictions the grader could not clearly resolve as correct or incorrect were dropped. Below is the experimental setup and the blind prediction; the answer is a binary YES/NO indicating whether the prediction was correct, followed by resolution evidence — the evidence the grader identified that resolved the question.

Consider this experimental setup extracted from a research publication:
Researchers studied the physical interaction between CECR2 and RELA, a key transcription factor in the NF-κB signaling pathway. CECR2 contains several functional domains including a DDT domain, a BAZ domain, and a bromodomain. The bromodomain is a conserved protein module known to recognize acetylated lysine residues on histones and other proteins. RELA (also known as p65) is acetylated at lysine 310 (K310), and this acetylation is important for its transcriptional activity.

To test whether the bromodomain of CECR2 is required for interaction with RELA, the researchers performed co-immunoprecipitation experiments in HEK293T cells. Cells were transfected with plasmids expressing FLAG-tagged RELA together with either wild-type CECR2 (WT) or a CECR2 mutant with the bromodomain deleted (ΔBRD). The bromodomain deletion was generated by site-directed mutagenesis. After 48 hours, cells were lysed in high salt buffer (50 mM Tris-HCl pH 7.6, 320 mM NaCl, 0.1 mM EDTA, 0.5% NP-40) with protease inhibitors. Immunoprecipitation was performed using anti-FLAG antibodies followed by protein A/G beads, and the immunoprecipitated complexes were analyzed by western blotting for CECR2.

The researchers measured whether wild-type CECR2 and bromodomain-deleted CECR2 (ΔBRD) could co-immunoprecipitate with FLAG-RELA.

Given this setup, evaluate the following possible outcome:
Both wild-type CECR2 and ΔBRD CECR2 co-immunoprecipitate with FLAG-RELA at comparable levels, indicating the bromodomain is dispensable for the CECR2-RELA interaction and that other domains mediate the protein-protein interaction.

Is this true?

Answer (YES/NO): NO